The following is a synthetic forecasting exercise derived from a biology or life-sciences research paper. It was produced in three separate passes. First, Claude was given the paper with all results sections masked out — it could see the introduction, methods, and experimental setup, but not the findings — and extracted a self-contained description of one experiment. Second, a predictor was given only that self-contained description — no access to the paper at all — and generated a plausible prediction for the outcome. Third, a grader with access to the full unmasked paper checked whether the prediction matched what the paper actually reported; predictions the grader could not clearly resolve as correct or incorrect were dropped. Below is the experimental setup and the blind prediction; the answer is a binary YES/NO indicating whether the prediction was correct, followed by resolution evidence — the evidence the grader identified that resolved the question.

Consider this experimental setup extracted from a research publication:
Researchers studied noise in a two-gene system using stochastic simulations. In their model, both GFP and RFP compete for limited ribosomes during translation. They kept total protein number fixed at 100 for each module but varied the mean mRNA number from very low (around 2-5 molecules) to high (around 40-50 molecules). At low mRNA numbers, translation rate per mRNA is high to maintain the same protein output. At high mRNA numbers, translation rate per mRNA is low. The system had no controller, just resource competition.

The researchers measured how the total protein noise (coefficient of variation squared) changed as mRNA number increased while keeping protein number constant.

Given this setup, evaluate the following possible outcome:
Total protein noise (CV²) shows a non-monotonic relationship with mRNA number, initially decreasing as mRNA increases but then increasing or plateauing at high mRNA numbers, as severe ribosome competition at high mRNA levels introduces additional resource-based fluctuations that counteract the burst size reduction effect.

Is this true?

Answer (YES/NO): NO